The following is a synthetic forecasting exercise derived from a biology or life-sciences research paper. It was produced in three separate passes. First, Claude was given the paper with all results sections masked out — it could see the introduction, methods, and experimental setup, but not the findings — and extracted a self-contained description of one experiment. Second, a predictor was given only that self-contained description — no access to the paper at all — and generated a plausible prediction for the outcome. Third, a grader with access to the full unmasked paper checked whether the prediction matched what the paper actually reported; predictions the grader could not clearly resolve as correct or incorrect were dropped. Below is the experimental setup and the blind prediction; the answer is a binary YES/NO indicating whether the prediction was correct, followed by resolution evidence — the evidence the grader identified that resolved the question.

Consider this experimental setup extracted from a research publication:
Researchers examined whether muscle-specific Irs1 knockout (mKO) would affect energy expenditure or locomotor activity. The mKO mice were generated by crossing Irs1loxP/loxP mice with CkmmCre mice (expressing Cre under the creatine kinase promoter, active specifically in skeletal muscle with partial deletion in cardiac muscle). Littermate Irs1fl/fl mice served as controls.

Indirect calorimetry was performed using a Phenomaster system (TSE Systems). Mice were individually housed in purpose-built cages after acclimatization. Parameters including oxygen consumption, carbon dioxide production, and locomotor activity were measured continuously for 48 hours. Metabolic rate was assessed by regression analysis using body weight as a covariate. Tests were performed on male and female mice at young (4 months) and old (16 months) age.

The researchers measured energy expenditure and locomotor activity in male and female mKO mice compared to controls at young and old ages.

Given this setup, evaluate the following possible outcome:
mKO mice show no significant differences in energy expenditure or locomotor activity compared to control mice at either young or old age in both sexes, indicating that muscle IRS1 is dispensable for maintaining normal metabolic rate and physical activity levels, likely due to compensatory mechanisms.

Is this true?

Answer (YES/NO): NO